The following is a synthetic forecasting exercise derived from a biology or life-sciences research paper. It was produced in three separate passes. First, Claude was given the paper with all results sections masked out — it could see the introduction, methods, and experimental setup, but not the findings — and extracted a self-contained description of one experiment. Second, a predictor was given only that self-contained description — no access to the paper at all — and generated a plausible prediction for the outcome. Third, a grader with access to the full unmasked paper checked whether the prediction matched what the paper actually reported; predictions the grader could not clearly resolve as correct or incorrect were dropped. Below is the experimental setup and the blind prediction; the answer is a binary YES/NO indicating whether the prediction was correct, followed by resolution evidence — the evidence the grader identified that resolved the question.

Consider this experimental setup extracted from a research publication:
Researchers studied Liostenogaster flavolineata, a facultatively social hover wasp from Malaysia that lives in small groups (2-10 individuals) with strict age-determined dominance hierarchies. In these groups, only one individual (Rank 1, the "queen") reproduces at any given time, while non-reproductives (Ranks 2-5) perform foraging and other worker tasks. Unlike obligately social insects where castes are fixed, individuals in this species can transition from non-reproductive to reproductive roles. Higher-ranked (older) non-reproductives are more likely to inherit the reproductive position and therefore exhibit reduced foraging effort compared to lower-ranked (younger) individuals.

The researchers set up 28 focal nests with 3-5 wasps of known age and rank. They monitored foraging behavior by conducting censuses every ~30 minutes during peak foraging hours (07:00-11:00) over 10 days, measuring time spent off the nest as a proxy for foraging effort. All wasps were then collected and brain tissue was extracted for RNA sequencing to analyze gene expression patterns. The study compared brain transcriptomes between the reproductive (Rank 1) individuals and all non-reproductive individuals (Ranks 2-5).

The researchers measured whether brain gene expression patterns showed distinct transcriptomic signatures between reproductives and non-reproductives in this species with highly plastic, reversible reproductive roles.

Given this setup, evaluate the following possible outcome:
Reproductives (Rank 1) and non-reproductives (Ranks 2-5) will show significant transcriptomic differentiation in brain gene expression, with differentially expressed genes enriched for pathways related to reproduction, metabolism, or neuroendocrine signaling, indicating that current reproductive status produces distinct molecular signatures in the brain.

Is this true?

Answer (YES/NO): YES